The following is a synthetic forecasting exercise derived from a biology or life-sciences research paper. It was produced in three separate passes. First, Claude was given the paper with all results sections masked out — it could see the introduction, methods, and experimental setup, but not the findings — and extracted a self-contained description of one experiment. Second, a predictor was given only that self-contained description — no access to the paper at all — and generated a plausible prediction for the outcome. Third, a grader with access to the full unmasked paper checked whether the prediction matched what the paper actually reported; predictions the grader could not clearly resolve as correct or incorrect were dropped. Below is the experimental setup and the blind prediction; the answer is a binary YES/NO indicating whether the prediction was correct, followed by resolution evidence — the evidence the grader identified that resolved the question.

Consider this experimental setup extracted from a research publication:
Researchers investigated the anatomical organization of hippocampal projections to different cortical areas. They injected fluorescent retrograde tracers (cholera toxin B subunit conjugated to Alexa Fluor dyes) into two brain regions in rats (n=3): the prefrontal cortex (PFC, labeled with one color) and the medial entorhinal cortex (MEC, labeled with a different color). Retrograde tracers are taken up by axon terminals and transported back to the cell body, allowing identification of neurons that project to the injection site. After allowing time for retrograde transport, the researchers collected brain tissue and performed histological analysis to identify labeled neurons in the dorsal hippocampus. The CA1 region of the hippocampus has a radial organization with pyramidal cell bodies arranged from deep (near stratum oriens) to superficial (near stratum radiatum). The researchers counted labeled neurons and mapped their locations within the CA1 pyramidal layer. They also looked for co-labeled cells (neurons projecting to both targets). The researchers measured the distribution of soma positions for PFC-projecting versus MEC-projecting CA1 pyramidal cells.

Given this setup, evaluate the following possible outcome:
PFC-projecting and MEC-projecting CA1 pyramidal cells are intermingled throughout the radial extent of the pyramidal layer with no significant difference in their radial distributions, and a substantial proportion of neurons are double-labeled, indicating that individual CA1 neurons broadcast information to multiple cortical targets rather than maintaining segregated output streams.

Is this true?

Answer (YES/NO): NO